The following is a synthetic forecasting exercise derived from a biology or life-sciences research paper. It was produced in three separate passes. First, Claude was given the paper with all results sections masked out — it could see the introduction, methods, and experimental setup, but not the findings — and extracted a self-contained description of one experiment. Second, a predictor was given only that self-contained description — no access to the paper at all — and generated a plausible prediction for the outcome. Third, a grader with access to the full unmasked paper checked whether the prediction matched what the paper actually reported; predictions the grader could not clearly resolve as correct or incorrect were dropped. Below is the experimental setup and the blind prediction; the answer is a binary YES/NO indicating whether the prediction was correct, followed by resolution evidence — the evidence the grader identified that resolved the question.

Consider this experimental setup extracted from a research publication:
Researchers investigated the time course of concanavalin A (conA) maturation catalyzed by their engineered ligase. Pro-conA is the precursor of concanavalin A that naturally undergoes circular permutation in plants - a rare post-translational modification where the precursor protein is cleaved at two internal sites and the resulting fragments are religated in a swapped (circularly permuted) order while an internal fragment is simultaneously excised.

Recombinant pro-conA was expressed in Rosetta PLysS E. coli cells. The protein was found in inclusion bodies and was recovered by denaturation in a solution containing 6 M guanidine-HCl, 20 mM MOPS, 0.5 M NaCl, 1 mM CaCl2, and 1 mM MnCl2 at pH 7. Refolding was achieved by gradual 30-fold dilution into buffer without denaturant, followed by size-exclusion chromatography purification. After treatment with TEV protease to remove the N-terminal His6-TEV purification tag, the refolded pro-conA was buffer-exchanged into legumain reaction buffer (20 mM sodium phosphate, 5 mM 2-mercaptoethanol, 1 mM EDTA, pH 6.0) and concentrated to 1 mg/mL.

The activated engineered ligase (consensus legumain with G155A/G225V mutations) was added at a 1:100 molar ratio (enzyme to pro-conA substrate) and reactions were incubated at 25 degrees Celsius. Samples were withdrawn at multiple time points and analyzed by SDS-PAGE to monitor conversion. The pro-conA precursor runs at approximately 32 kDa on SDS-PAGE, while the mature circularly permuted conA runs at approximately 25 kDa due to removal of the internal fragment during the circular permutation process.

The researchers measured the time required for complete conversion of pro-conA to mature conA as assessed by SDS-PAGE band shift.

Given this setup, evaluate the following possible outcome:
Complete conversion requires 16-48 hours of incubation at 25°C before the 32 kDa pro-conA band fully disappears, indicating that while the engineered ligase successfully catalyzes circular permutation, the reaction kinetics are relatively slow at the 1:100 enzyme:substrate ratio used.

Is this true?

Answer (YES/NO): NO